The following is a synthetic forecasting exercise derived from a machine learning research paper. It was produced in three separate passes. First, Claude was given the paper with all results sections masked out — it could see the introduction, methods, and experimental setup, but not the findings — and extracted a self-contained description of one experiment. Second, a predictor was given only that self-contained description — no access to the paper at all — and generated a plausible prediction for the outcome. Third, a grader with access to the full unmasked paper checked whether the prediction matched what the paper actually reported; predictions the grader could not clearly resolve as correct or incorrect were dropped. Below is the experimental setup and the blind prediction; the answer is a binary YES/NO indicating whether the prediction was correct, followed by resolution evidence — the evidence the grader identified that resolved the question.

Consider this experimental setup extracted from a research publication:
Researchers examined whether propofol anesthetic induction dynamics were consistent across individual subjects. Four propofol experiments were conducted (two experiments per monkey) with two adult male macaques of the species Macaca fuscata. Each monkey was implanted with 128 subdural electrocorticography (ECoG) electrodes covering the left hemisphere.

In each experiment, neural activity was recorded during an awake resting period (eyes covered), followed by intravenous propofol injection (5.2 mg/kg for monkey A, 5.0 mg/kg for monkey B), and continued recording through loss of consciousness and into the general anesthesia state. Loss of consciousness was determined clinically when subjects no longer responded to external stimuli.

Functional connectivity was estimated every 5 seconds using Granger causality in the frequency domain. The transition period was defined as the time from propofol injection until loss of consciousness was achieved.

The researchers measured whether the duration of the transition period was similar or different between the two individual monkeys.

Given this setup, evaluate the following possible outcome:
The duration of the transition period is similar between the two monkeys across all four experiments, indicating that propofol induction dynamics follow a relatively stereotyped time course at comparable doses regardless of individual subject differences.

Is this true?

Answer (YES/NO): NO